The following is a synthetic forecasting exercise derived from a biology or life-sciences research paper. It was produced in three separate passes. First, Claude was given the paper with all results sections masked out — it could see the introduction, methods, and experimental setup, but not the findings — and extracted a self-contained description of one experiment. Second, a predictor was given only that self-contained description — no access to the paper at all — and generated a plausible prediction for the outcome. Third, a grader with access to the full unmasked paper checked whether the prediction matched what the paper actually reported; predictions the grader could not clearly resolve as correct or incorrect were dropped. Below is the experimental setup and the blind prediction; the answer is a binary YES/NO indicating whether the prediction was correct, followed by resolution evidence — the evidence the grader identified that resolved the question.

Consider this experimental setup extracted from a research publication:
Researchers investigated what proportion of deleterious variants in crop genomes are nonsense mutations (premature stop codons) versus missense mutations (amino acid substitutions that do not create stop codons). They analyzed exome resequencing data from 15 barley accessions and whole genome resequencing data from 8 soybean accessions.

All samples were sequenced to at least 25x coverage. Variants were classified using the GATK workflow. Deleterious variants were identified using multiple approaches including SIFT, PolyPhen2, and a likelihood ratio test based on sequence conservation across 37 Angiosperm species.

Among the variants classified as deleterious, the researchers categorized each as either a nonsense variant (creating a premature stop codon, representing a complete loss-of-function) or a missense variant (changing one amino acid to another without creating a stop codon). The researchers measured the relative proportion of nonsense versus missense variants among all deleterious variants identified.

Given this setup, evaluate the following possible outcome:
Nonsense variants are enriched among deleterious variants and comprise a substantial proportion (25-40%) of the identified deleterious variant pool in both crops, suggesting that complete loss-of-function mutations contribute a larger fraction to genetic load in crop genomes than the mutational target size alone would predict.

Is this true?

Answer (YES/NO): NO